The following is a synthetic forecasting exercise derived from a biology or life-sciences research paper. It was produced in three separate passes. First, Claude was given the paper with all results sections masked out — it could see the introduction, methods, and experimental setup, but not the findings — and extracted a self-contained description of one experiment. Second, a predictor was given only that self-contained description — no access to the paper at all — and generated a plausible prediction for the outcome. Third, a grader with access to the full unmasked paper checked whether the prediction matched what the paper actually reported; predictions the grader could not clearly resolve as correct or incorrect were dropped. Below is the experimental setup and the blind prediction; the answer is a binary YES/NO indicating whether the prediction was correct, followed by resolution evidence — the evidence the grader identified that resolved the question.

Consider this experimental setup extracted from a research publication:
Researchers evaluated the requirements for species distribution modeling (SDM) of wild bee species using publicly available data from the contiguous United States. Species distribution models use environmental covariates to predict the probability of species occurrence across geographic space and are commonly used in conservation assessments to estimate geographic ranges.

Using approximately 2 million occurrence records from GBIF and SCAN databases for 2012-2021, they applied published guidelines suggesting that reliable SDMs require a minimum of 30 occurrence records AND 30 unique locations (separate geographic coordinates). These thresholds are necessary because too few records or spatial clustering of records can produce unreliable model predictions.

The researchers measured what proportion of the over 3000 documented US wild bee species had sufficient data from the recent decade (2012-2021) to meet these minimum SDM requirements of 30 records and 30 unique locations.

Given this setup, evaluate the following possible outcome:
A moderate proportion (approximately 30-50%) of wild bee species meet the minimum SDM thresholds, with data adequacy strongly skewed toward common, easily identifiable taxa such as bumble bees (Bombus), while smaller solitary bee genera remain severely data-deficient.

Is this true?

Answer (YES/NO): NO